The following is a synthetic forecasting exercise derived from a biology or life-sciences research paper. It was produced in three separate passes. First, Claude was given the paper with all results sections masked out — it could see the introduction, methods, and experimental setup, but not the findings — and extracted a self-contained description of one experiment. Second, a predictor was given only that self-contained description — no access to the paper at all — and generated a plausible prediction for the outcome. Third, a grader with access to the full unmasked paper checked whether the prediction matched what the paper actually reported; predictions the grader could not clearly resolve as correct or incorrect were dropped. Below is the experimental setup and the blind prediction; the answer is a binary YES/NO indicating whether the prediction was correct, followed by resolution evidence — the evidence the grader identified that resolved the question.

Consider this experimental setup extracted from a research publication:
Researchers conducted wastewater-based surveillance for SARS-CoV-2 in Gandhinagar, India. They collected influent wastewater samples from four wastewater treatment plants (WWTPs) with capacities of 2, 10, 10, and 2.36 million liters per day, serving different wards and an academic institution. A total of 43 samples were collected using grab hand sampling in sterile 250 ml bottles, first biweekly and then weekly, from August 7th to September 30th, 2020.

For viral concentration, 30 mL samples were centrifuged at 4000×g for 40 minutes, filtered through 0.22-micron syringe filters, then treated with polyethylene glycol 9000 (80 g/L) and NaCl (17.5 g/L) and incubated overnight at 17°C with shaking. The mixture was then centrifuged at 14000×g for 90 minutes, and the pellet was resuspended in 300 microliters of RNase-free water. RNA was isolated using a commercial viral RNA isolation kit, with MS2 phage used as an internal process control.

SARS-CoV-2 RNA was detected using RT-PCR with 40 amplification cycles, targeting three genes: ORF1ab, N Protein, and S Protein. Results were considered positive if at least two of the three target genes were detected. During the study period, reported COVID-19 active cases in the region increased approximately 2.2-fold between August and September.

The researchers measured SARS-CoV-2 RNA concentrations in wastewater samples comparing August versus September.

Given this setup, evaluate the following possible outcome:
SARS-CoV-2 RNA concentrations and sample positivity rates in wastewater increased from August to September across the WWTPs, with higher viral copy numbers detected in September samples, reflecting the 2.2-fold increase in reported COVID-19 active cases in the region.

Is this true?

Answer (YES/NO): NO